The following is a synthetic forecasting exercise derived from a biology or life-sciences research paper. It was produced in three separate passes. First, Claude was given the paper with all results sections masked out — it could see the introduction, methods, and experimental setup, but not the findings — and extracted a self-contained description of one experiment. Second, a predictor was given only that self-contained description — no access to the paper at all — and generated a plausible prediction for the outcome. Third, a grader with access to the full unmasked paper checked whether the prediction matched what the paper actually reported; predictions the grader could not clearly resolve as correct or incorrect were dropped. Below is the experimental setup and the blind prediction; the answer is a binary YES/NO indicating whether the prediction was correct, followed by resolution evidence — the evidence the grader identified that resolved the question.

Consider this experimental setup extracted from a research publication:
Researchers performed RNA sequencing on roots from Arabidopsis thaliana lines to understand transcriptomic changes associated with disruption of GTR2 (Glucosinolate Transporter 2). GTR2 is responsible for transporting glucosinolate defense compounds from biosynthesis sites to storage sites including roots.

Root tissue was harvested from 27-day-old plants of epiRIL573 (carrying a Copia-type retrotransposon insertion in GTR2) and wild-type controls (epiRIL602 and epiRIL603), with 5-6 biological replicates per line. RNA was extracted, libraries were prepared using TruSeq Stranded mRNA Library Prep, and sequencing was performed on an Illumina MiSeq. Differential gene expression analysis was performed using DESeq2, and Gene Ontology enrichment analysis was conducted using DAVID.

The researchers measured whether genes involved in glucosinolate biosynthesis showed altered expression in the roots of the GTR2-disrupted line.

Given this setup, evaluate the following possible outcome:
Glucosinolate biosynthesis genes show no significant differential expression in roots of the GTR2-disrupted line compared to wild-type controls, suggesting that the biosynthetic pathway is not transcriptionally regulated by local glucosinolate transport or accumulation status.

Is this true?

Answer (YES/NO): NO